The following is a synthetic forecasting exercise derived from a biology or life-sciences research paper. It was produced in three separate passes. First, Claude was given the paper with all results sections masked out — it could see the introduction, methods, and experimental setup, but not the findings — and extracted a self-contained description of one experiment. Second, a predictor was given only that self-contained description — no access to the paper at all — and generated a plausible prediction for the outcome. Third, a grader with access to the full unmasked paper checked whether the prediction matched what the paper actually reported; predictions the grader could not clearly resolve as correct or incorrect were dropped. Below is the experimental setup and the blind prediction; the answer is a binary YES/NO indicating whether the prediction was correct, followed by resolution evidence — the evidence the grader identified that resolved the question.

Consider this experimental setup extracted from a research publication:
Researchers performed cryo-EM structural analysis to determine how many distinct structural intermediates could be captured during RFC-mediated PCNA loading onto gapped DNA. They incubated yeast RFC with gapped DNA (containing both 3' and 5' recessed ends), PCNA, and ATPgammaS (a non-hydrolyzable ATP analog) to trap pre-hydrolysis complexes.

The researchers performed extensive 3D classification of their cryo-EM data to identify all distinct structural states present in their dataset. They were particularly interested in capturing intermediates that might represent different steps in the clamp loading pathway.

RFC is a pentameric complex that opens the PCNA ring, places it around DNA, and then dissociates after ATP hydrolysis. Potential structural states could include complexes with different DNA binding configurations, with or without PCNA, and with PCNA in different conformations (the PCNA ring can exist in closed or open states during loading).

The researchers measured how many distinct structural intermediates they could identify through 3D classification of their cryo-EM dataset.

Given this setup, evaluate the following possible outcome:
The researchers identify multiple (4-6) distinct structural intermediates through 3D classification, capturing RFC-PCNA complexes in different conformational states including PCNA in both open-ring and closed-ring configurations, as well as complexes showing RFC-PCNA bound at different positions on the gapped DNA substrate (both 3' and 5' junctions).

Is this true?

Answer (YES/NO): YES